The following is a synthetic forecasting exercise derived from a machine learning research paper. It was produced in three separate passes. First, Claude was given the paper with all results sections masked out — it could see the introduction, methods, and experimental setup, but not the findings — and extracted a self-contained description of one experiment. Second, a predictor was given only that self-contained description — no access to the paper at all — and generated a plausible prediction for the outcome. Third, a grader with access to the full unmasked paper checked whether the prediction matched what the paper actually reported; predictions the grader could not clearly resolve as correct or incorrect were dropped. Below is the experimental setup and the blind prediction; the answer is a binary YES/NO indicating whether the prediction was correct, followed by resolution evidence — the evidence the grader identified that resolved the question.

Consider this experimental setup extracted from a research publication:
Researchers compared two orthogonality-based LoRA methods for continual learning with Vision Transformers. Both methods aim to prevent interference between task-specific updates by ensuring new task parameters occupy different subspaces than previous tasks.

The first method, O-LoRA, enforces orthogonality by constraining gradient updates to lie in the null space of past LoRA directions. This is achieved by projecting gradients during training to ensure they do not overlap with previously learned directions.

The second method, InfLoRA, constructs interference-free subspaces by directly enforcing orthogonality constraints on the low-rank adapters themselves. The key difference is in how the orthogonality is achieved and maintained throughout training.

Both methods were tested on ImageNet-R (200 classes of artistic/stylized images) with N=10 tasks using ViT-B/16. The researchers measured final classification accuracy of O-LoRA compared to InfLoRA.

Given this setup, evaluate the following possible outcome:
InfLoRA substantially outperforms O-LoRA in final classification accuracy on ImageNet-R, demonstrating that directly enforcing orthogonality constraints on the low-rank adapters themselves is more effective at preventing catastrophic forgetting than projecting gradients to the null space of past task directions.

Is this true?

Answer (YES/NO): YES